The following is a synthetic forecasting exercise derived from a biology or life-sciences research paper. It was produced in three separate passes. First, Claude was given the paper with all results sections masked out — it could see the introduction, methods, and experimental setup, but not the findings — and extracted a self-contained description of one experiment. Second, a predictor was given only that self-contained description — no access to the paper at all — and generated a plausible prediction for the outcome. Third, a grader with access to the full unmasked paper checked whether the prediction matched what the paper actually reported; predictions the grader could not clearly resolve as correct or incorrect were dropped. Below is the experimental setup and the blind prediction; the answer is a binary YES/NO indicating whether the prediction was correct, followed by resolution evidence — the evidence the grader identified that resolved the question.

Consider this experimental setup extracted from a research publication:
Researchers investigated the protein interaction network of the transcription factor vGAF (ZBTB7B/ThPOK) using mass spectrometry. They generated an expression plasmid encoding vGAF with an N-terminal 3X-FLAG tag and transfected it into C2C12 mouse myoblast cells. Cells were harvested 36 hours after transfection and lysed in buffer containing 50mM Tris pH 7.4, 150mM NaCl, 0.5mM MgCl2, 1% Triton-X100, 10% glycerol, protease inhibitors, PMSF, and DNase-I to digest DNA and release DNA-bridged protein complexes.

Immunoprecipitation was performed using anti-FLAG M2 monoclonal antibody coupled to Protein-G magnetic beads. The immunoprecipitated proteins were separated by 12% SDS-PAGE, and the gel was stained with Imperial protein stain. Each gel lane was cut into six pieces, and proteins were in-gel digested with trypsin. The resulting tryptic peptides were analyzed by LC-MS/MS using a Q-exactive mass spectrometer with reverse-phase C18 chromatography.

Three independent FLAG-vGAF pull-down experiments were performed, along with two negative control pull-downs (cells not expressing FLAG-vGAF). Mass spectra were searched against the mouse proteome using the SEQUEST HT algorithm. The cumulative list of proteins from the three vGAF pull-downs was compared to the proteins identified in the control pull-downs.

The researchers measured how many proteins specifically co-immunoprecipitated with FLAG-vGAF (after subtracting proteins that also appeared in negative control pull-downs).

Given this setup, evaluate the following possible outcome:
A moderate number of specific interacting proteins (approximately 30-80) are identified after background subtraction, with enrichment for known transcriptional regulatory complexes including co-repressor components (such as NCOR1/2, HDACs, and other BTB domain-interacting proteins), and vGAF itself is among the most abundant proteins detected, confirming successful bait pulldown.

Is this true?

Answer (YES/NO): NO